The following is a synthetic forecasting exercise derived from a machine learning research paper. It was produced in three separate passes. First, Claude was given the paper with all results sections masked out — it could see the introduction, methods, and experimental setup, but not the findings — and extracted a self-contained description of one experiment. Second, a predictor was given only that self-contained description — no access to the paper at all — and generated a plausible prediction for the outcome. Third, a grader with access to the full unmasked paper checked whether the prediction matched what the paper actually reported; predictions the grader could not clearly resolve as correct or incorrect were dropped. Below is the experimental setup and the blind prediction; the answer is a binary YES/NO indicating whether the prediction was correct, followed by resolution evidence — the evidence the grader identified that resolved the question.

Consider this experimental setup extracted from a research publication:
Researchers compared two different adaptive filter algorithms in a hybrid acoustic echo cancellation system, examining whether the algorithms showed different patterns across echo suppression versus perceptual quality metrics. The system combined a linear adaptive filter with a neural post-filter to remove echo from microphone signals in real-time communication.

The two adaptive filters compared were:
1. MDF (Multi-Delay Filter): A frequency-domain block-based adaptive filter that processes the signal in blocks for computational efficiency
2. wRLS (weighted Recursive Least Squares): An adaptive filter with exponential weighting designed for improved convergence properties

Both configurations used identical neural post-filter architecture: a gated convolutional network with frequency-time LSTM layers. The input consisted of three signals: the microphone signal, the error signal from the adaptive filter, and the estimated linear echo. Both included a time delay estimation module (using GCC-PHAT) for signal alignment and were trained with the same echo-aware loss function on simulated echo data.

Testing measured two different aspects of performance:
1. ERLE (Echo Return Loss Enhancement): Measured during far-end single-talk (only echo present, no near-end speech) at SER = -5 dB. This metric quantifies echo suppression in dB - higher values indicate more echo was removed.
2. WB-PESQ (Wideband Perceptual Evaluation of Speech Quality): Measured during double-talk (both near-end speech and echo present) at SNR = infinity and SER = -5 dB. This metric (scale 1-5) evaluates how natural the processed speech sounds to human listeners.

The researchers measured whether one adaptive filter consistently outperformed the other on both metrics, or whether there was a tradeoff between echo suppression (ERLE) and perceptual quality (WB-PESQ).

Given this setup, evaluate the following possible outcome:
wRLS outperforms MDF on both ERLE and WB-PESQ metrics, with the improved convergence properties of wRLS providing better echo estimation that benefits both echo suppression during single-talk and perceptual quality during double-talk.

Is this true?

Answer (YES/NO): NO